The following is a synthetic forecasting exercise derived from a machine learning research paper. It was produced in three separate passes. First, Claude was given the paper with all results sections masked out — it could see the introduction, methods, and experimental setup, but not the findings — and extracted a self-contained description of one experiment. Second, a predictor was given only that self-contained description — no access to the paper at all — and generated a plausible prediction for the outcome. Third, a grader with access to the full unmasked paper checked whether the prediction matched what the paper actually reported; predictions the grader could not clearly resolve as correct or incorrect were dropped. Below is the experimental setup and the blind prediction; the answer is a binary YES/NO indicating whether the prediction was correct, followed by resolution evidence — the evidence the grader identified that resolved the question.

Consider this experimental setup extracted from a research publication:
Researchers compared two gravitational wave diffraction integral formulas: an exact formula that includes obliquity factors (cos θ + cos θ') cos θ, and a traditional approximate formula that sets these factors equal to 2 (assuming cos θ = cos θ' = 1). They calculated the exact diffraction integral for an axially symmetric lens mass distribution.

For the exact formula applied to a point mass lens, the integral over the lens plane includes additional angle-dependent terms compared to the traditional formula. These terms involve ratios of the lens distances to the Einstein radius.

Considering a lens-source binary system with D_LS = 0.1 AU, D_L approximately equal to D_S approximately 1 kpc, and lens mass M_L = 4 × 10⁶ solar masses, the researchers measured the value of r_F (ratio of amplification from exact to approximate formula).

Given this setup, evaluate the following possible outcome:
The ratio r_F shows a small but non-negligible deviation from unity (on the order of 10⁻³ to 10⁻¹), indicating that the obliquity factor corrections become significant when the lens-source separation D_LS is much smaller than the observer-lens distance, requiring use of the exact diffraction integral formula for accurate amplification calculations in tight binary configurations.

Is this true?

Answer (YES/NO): YES